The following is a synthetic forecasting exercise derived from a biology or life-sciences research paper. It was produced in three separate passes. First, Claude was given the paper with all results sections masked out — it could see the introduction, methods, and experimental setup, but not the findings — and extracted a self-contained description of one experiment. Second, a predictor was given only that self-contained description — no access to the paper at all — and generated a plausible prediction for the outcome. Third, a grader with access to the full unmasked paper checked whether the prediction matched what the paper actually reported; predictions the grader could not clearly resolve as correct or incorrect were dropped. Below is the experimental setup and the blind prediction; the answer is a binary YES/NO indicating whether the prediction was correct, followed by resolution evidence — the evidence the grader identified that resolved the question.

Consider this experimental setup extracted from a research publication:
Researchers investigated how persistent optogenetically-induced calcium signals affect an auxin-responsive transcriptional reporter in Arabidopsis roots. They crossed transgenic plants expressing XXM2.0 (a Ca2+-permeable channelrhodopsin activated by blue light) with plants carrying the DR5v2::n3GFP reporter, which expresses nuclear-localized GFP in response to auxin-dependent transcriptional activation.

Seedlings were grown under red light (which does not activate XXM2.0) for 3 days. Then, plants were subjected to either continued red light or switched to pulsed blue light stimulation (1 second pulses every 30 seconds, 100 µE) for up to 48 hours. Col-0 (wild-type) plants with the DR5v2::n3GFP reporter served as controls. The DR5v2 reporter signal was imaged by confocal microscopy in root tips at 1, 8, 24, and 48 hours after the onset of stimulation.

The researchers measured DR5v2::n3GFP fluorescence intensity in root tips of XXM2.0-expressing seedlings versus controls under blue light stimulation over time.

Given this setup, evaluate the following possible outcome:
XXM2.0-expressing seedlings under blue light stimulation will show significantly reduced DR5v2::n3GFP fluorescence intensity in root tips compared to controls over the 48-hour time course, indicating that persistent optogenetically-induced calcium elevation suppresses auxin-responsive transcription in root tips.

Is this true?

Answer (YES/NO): YES